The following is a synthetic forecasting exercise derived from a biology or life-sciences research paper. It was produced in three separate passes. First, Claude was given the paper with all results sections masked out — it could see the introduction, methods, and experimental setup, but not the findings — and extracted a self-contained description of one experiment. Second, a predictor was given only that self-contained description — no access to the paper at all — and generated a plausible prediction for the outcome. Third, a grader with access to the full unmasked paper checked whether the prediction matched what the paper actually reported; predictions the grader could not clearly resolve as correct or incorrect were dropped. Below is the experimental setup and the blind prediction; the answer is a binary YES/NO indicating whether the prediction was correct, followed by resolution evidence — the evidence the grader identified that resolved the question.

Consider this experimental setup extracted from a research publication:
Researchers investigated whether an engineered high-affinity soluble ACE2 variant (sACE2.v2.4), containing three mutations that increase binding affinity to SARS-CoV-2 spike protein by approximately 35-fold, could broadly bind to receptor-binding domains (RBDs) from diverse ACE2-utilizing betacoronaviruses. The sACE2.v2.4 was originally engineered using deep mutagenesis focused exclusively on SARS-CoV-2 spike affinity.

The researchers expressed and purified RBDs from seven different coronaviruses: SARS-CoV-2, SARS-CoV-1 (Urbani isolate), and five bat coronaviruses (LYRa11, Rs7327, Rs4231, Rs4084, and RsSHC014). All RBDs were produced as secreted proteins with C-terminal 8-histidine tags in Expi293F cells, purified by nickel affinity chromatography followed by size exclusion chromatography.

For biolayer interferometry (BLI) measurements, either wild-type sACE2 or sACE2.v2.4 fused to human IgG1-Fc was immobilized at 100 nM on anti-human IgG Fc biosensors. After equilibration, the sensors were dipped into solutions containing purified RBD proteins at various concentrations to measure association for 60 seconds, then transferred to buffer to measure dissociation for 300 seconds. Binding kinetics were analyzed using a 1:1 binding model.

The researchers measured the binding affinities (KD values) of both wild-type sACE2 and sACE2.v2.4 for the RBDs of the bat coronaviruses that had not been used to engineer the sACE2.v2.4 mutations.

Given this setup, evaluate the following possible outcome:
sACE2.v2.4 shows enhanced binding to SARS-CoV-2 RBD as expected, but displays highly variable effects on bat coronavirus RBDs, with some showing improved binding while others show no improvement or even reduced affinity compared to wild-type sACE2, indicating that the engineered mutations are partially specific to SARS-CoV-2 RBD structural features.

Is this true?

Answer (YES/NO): NO